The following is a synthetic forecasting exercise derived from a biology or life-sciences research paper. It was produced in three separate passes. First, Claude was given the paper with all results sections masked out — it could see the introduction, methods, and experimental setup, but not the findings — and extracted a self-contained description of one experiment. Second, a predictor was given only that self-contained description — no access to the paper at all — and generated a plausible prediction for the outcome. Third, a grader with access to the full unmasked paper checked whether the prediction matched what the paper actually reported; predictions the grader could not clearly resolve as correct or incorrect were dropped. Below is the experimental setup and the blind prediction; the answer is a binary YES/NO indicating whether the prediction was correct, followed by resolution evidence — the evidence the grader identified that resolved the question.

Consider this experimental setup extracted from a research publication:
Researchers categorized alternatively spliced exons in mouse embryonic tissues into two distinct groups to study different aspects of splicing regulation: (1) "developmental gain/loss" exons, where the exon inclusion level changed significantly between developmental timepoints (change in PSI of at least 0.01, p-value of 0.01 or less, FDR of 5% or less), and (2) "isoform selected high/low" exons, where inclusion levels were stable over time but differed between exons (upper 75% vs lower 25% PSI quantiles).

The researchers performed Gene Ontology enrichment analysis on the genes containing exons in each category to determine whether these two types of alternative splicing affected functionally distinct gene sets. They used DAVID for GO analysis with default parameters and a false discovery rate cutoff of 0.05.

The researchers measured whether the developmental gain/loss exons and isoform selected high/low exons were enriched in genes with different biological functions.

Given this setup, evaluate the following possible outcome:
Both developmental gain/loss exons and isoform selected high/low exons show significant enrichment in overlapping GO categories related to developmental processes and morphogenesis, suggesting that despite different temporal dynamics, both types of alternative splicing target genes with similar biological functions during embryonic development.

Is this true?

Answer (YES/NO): NO